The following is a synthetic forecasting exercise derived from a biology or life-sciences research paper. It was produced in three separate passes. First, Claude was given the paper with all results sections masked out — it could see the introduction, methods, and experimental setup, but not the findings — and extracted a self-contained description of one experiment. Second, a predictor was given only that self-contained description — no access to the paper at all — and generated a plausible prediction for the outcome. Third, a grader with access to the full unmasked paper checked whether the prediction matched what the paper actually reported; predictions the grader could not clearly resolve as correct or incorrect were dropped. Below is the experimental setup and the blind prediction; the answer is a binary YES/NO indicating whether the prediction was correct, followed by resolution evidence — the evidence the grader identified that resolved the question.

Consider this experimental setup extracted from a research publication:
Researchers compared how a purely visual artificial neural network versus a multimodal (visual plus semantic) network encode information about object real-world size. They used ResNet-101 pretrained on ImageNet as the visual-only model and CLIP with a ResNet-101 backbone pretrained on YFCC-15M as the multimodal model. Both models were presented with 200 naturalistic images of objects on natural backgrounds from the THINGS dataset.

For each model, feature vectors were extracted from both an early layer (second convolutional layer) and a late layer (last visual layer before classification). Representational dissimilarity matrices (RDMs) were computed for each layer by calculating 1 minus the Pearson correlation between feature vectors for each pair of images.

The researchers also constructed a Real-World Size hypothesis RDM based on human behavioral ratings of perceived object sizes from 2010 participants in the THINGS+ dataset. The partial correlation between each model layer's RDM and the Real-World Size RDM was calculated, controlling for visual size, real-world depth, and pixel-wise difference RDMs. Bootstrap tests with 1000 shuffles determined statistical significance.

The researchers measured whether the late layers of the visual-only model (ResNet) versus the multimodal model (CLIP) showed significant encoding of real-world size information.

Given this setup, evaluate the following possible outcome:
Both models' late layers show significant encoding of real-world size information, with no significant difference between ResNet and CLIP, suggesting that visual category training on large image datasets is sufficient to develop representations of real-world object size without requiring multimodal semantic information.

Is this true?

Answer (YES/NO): YES